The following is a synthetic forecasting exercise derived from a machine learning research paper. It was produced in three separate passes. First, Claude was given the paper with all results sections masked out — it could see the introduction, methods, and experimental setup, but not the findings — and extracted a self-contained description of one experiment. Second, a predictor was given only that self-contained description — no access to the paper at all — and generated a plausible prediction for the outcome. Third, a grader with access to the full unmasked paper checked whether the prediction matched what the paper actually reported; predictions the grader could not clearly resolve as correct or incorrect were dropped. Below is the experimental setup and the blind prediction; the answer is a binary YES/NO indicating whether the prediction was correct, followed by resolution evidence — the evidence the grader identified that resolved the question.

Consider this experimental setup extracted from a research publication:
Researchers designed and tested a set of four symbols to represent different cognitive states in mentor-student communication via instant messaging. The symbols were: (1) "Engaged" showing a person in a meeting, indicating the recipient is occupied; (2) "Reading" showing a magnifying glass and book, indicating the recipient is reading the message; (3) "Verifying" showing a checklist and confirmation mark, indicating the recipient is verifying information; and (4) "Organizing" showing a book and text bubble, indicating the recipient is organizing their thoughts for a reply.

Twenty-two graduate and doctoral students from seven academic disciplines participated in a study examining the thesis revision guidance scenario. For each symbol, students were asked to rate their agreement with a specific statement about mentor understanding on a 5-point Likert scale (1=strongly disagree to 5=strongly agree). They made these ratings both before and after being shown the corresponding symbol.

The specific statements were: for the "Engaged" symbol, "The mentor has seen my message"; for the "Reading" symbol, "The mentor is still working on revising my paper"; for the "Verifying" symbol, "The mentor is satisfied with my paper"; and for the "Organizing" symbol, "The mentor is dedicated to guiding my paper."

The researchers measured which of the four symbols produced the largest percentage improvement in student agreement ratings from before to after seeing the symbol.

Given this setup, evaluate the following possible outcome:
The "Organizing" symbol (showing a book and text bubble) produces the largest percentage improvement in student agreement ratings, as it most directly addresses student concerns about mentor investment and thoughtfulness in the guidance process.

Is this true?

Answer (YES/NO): NO